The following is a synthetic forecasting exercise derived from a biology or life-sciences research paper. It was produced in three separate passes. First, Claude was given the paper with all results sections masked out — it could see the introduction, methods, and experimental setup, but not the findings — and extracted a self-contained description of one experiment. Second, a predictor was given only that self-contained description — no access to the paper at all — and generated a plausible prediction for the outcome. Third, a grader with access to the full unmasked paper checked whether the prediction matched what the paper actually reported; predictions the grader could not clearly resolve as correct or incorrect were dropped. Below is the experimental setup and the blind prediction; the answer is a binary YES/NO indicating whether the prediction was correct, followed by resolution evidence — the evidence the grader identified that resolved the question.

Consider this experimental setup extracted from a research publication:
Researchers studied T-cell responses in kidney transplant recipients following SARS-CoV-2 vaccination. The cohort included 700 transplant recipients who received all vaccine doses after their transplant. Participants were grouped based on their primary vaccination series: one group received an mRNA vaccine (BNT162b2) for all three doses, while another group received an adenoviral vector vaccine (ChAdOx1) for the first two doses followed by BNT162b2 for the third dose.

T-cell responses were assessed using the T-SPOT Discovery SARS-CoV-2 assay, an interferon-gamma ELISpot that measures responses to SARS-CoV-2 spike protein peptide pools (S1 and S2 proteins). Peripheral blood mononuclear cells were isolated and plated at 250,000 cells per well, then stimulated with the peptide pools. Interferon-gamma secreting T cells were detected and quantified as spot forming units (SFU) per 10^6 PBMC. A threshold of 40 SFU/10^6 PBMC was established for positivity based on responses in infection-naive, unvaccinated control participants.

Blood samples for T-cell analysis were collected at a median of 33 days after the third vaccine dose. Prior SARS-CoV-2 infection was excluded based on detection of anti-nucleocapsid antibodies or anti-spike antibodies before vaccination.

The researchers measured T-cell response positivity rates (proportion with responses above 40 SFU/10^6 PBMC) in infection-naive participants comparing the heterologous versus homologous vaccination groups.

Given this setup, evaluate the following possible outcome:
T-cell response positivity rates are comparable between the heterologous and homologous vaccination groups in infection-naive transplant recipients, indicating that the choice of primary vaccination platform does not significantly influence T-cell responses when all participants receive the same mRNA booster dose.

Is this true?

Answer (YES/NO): YES